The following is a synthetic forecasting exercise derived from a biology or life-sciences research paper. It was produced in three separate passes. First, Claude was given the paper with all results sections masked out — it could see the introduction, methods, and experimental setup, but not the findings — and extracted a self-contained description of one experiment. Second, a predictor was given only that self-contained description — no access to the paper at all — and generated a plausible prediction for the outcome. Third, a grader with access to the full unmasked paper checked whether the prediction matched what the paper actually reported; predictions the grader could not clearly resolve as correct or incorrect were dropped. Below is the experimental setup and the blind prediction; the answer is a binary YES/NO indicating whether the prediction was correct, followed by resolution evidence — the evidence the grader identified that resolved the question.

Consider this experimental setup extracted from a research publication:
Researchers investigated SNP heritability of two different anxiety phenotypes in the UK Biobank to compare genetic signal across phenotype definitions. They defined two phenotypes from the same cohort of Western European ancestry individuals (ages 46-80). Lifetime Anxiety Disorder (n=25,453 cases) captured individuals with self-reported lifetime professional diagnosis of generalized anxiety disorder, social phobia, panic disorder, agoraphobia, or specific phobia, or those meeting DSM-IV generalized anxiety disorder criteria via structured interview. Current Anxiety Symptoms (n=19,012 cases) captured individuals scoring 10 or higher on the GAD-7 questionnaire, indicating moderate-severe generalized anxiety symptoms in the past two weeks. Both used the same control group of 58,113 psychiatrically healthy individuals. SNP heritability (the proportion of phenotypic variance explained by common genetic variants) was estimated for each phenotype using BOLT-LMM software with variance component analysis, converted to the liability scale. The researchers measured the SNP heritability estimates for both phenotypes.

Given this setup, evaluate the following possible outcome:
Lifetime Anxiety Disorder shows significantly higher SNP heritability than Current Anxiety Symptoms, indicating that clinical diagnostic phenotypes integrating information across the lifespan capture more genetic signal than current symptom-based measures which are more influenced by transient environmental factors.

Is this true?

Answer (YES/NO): NO